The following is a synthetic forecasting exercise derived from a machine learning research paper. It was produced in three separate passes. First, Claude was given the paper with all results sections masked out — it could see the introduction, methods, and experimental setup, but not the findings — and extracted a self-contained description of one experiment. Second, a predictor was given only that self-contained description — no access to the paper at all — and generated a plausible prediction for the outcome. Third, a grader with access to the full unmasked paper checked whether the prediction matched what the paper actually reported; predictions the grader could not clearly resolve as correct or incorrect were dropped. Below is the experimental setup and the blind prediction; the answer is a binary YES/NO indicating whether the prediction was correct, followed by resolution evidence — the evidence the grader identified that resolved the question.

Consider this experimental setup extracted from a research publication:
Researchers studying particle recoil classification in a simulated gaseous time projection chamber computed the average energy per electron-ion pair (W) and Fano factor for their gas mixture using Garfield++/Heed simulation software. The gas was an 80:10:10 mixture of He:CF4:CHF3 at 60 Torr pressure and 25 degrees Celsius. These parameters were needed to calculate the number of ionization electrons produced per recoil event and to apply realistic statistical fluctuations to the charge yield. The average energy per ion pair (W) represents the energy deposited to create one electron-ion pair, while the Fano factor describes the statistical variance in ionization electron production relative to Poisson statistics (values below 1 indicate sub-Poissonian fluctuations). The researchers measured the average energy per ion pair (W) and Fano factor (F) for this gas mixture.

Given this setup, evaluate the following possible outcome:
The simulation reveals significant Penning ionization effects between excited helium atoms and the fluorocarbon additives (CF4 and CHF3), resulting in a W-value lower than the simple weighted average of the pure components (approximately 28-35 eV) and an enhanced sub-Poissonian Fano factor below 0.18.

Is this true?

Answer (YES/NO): NO